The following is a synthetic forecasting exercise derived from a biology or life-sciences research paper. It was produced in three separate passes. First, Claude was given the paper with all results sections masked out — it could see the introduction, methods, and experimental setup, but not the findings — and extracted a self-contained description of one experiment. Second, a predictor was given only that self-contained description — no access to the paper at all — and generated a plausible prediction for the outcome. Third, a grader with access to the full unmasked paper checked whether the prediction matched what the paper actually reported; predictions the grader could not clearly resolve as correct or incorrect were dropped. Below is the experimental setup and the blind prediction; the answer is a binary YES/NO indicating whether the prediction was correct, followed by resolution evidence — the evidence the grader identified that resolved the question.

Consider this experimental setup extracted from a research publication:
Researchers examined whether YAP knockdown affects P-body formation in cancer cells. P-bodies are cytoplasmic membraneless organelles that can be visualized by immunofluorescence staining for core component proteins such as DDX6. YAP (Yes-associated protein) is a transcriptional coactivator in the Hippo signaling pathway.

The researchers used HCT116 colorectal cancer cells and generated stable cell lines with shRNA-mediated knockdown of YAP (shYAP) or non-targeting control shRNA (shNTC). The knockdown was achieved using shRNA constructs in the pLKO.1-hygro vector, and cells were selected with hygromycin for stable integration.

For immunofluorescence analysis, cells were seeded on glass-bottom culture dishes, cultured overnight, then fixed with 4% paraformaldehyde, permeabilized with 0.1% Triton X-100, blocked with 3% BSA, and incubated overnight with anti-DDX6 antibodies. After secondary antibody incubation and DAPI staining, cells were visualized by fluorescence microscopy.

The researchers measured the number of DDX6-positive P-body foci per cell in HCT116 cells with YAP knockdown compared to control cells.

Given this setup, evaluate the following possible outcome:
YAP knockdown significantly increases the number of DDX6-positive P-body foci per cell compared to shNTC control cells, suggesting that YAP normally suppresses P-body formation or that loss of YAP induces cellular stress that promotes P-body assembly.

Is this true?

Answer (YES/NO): NO